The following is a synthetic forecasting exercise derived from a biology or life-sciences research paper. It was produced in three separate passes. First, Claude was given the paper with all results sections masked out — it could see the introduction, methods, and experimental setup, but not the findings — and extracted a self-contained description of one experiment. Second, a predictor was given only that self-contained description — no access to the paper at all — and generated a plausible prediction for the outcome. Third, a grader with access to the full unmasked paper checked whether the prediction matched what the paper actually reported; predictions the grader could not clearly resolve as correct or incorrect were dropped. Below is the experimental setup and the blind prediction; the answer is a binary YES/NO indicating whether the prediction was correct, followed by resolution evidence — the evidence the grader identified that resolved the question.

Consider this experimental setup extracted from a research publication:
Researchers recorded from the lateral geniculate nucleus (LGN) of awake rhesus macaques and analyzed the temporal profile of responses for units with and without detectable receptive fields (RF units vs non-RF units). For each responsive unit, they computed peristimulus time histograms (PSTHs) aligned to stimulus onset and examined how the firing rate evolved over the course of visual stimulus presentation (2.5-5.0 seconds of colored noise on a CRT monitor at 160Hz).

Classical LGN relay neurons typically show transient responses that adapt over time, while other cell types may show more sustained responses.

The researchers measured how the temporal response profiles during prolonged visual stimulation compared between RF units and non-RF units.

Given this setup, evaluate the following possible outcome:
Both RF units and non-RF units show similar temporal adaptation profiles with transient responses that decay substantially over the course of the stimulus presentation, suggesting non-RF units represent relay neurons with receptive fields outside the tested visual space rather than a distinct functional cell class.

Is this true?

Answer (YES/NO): NO